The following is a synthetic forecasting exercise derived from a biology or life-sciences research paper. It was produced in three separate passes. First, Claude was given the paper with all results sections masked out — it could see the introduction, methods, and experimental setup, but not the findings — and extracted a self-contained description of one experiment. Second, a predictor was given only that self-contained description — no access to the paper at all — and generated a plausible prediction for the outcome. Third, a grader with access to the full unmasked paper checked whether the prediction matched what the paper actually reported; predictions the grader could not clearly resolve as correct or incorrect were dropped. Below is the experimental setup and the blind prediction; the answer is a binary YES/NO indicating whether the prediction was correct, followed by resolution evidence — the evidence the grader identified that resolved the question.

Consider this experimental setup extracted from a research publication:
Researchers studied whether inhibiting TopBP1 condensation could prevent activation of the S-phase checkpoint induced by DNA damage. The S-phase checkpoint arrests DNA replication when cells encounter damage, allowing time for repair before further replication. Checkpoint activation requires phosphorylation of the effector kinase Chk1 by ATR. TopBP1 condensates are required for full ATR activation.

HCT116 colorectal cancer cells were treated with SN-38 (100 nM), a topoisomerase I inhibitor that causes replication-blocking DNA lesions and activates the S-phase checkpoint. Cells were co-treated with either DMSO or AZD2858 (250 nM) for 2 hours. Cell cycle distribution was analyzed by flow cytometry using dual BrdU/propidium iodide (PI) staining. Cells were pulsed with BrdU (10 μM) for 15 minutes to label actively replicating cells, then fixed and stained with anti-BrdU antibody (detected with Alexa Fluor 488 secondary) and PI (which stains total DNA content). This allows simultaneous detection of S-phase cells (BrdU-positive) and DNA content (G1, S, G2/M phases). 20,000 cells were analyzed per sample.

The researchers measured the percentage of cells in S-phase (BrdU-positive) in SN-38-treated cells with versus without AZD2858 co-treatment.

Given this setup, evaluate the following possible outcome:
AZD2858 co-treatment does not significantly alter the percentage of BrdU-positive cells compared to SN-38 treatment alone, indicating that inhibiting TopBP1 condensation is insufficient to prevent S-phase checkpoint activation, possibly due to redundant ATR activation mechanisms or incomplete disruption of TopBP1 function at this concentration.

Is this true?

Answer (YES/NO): NO